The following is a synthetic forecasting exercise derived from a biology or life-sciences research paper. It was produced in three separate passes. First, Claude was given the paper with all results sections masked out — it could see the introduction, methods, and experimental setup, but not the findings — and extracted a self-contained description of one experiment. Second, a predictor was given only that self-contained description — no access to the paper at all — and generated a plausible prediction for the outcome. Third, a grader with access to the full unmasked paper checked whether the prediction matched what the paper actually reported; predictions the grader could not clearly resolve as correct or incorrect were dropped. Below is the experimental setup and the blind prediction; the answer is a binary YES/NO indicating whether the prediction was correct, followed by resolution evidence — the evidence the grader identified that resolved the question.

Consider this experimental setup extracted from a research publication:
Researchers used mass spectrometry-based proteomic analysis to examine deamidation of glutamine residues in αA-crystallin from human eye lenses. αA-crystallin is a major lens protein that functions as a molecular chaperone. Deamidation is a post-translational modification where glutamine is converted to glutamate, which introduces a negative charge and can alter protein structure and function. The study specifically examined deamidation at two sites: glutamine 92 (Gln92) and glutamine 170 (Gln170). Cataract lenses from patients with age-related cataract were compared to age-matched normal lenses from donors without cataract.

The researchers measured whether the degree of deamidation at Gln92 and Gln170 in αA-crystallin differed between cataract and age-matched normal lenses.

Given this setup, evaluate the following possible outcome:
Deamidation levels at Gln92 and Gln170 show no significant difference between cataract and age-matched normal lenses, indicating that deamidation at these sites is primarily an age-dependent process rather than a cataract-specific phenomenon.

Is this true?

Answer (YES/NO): YES